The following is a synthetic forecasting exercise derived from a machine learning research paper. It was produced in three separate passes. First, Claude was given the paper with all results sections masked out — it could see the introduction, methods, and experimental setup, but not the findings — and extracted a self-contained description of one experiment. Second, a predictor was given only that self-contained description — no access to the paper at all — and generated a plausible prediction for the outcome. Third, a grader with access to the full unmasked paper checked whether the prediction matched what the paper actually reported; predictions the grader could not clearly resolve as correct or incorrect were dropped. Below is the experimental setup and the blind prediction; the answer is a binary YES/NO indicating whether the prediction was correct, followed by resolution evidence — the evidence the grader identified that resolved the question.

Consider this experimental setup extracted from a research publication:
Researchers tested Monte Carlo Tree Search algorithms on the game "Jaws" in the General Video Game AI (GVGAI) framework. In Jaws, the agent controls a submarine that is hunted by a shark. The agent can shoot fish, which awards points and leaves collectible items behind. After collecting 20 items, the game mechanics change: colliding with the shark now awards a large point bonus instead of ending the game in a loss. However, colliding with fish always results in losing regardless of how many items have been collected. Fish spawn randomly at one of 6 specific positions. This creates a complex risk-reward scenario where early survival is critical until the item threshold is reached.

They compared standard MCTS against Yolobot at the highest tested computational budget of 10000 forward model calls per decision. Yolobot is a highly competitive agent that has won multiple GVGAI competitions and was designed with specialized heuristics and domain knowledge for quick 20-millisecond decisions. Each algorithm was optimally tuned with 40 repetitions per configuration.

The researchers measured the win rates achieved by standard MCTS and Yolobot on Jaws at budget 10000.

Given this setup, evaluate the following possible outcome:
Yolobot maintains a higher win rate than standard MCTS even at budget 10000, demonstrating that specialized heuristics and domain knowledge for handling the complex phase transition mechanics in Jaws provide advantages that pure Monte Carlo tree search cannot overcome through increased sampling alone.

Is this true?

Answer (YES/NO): NO